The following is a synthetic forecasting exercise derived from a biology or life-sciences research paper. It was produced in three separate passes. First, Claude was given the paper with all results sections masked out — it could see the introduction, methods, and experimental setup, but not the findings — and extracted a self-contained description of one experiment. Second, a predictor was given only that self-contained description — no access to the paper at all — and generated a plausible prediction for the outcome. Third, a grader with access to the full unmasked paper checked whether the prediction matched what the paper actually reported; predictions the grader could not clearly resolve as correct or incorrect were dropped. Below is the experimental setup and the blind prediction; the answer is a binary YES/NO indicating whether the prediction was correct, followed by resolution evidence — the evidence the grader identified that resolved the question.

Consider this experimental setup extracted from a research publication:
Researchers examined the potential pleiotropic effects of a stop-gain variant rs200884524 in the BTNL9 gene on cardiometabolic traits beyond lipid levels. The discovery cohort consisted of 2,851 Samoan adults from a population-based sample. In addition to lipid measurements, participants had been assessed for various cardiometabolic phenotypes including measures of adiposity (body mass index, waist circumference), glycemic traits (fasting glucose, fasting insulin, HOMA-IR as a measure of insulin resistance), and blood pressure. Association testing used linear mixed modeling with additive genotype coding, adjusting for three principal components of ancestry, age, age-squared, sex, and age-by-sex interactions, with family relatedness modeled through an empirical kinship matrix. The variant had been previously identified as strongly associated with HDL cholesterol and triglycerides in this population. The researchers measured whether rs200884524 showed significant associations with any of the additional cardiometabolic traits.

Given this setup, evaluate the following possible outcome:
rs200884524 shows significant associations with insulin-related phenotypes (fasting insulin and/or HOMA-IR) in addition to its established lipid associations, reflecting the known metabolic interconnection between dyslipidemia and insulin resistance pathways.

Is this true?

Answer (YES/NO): NO